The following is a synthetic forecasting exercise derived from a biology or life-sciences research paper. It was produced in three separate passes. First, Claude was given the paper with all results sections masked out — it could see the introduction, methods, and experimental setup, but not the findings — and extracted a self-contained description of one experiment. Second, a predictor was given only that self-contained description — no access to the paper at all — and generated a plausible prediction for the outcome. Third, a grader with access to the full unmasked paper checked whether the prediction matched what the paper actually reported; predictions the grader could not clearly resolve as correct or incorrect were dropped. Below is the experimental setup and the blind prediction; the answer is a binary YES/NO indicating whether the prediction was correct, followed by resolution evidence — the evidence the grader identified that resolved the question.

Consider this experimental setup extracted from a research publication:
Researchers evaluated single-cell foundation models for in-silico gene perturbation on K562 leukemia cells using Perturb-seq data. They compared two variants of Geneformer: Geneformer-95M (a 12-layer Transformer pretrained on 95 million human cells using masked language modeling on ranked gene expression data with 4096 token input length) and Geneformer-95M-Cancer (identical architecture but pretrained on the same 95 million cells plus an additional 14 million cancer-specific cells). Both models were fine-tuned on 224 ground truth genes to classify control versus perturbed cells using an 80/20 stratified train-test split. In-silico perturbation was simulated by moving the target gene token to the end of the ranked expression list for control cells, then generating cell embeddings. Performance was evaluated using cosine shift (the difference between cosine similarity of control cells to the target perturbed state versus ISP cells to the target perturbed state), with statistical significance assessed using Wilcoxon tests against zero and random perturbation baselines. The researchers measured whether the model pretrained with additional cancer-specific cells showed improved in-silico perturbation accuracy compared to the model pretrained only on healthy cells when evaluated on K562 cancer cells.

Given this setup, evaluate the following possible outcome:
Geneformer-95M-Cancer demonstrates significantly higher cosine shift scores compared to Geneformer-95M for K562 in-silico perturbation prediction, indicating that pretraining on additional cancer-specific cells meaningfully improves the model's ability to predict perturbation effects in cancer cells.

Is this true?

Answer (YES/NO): YES